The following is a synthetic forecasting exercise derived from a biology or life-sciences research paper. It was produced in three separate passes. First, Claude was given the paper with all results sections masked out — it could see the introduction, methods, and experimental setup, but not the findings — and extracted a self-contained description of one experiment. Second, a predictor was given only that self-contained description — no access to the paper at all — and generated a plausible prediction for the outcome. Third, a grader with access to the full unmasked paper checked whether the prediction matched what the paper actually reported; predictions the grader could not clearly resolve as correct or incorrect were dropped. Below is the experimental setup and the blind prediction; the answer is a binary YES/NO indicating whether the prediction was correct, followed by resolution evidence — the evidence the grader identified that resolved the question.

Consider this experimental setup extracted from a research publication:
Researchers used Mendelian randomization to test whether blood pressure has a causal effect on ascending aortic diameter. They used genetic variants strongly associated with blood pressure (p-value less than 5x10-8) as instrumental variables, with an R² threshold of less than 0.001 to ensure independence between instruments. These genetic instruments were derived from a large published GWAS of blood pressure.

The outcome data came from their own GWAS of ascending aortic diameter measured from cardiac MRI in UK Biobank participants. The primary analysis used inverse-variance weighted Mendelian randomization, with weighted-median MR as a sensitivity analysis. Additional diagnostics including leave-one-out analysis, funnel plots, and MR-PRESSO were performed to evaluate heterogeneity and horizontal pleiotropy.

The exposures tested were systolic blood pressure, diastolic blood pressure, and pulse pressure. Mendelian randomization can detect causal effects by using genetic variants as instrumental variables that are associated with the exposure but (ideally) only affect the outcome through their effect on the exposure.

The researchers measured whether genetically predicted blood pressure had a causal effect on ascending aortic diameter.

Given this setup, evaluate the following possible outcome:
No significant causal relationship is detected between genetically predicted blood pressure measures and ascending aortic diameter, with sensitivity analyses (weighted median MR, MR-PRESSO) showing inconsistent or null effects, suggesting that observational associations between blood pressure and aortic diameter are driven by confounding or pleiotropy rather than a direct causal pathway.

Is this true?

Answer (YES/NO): NO